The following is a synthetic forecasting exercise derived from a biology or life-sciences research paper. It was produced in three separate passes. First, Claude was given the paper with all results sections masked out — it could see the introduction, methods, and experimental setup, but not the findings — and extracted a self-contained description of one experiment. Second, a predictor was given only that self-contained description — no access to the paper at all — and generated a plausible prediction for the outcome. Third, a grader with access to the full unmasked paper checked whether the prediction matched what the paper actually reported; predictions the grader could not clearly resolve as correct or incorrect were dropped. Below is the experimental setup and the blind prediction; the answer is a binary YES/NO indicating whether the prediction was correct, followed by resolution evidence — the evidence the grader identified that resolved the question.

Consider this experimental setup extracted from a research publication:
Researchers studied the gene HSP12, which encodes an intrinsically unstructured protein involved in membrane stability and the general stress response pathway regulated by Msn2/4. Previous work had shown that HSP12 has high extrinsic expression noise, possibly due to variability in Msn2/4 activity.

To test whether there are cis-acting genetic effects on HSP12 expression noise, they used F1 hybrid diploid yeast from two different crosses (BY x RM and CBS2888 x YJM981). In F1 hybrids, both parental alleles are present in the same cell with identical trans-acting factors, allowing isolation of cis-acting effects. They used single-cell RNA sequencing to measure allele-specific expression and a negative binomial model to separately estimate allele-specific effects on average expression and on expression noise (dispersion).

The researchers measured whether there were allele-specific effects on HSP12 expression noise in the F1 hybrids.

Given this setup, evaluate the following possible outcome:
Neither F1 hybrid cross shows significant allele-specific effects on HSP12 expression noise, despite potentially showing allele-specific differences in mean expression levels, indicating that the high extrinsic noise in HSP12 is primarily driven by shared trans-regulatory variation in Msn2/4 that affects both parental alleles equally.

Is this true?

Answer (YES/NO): NO